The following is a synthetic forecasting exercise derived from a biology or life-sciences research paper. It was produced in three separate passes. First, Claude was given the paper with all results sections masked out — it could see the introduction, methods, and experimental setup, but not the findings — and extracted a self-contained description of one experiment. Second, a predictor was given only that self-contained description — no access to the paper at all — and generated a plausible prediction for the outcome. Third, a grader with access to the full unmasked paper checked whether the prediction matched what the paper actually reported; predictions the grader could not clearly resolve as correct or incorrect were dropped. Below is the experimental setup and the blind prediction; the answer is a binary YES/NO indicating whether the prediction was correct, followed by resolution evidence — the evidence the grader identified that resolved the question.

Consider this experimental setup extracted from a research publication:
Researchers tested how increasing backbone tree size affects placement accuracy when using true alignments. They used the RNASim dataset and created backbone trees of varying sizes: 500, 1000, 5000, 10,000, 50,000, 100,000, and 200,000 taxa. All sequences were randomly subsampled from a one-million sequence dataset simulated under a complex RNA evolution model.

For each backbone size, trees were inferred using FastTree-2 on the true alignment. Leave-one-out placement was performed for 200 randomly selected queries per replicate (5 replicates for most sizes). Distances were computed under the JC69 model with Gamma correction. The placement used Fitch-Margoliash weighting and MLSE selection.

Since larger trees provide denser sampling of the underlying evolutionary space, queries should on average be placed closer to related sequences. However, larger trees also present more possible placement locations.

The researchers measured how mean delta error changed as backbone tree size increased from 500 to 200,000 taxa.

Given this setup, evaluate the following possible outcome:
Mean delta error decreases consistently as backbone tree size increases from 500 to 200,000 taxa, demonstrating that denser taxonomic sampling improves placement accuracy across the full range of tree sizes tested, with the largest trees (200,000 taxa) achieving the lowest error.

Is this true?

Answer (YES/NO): YES